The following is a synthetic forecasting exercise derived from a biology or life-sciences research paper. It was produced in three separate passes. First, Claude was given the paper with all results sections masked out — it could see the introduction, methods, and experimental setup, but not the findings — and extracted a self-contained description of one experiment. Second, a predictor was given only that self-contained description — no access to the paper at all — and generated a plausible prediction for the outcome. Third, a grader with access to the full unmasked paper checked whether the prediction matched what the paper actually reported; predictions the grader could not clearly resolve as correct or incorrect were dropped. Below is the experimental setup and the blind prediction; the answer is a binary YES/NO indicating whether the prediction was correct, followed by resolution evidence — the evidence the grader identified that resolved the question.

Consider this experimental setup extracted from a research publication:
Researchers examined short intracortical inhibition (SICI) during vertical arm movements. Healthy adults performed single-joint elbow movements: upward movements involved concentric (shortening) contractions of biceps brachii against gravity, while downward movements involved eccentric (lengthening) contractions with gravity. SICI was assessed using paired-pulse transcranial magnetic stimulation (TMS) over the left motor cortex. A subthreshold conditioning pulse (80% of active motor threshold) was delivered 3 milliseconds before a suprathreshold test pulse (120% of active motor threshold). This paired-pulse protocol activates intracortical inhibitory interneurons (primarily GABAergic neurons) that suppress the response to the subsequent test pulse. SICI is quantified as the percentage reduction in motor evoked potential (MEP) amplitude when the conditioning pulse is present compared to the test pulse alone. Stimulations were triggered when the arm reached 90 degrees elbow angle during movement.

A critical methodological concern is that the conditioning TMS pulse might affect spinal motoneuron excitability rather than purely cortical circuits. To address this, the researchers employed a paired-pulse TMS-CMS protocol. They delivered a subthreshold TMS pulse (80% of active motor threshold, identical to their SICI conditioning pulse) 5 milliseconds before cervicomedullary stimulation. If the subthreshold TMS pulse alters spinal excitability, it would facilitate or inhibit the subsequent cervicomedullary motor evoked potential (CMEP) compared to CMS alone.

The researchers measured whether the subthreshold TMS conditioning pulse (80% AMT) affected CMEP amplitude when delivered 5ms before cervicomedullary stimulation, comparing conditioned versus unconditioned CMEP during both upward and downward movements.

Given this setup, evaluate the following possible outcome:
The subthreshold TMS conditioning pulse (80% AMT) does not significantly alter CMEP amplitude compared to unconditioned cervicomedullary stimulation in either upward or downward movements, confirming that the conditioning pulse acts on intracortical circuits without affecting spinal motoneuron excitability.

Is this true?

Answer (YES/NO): YES